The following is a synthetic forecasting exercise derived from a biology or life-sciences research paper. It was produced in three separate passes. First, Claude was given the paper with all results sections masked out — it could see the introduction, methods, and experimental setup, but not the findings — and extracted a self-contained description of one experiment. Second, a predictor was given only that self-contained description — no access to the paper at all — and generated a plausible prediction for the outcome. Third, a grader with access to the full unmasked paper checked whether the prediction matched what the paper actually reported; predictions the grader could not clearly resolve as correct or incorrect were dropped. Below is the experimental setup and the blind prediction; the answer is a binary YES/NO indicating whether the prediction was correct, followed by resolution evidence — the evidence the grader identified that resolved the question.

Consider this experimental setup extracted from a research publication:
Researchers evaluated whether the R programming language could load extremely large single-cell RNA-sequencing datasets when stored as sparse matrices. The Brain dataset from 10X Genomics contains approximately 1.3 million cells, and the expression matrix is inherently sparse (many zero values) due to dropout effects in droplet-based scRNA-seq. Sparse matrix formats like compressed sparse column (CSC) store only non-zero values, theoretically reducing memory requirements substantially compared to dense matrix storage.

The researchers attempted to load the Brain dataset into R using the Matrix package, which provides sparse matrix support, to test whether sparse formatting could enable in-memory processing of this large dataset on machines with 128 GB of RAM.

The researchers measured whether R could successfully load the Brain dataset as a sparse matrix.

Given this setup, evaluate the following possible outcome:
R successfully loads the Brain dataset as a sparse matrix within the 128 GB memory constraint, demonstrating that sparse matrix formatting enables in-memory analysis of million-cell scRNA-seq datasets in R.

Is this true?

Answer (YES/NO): NO